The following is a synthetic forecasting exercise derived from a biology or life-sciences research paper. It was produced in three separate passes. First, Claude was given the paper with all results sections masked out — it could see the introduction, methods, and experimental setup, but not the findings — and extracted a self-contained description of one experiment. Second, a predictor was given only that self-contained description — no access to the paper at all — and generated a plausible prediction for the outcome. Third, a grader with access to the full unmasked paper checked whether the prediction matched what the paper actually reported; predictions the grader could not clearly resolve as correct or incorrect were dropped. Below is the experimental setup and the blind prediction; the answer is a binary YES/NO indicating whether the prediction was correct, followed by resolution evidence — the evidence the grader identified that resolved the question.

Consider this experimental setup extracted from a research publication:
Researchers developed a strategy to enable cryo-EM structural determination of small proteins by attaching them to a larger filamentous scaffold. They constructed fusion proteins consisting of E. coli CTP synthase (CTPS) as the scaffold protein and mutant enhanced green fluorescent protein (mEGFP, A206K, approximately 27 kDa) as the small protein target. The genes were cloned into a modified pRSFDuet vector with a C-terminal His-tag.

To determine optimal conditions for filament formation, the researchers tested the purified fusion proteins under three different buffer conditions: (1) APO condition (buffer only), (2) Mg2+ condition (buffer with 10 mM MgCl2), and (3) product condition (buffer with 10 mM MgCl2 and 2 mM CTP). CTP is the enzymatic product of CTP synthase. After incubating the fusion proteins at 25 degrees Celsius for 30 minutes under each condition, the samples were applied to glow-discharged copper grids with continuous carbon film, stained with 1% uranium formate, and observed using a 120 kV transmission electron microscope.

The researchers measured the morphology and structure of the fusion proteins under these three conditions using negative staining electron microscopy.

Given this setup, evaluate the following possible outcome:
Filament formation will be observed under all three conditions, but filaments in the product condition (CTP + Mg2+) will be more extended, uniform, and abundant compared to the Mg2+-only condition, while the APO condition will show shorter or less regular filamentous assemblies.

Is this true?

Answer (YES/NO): NO